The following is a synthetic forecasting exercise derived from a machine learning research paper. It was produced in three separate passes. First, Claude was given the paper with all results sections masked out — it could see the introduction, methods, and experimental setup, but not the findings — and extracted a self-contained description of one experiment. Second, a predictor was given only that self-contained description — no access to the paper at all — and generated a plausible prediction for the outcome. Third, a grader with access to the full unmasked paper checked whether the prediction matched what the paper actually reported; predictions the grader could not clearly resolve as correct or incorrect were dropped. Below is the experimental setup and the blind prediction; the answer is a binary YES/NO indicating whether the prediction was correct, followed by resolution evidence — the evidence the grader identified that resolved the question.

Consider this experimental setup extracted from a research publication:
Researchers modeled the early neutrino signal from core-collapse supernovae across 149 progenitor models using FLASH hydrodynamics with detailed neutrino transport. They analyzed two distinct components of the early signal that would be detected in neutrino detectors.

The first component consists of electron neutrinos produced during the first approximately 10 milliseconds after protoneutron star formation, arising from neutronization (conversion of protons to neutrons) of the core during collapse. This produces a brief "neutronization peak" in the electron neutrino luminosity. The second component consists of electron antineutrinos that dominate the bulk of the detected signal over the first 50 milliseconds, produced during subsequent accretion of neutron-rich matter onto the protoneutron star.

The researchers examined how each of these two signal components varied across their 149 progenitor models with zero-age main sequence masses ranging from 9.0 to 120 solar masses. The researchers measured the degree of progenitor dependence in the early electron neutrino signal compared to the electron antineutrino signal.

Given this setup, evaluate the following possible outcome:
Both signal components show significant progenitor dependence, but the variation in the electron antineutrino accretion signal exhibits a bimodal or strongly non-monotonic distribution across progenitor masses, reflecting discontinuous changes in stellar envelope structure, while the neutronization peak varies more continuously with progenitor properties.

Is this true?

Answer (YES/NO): NO